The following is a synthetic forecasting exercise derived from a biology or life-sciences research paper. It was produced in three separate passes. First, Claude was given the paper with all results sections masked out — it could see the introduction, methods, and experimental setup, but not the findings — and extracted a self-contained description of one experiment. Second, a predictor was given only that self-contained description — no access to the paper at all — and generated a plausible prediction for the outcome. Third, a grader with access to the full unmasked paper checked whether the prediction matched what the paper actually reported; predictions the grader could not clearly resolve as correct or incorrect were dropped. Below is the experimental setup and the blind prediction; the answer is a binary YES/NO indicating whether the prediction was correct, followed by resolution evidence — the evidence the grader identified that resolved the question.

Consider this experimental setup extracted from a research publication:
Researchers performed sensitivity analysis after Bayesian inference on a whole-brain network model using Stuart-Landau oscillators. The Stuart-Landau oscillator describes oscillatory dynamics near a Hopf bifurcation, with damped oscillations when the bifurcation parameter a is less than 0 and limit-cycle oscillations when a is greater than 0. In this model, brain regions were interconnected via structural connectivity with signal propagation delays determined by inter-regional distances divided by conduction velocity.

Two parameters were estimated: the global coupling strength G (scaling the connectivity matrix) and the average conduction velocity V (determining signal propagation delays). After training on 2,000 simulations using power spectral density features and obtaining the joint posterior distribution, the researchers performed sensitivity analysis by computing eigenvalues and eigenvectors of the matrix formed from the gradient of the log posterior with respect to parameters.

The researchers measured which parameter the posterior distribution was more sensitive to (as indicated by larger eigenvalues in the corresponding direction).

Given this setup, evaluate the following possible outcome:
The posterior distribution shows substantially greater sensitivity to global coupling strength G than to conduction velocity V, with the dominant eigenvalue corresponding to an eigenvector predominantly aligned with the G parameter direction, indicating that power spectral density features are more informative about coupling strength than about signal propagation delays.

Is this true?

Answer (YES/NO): NO